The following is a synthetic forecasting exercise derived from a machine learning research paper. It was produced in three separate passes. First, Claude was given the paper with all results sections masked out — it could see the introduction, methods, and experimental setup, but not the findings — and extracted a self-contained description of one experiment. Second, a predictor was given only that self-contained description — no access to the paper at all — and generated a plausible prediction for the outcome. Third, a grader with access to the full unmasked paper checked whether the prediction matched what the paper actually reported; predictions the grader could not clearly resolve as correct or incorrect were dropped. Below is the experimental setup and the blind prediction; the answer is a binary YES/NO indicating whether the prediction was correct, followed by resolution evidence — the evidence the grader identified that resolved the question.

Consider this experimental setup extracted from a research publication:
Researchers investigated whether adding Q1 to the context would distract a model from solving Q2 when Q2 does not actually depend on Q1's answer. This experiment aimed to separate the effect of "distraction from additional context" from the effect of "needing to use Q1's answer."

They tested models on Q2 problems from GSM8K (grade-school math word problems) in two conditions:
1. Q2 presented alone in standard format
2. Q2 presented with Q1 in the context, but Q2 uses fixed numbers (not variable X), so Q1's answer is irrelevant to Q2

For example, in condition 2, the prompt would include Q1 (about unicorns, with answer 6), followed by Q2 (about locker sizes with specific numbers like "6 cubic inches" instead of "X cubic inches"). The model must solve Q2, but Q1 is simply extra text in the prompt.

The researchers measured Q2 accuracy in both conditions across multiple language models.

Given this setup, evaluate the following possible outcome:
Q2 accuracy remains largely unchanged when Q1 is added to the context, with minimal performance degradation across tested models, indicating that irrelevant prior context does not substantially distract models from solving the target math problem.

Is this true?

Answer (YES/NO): YES